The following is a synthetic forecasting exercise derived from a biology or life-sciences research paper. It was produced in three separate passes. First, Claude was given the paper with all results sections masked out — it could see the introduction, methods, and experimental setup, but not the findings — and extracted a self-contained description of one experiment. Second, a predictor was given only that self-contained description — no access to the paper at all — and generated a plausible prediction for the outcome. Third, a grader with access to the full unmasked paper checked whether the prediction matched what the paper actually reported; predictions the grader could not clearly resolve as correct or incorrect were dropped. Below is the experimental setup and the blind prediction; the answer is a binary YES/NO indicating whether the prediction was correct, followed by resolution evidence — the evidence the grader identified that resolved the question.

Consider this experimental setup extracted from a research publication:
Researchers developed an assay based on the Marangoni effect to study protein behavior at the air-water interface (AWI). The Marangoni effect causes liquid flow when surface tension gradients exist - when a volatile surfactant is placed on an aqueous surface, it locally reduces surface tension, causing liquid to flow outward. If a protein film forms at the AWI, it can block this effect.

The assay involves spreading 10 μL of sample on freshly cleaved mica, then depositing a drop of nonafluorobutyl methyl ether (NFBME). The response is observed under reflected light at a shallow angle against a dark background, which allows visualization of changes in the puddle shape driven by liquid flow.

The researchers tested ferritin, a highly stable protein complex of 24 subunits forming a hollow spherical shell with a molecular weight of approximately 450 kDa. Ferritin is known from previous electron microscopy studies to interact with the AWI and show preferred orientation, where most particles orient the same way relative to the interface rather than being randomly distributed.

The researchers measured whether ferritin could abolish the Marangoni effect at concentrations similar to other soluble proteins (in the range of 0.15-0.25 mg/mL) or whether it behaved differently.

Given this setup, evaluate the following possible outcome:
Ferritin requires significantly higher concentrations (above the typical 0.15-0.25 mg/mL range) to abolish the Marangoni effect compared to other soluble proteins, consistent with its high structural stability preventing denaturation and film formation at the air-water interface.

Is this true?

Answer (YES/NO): NO